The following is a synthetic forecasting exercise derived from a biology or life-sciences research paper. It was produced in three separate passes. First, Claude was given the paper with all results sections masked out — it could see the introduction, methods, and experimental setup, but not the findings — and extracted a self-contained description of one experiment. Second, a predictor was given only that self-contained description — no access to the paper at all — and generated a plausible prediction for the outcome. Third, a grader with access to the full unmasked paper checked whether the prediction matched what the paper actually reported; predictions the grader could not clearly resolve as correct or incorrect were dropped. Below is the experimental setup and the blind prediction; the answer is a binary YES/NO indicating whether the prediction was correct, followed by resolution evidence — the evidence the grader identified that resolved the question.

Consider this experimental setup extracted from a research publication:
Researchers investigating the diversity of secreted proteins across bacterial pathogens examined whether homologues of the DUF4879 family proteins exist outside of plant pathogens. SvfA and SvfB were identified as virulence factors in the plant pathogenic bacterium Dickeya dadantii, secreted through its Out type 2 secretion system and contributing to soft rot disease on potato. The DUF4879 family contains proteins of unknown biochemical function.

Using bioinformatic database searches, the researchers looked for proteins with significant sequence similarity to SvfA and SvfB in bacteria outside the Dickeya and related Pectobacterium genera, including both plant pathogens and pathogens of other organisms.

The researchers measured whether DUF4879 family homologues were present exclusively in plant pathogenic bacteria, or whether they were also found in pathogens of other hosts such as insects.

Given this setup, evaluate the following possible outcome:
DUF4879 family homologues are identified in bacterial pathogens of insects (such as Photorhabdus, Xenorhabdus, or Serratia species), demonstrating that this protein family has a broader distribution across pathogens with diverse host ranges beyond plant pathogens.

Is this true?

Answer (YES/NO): YES